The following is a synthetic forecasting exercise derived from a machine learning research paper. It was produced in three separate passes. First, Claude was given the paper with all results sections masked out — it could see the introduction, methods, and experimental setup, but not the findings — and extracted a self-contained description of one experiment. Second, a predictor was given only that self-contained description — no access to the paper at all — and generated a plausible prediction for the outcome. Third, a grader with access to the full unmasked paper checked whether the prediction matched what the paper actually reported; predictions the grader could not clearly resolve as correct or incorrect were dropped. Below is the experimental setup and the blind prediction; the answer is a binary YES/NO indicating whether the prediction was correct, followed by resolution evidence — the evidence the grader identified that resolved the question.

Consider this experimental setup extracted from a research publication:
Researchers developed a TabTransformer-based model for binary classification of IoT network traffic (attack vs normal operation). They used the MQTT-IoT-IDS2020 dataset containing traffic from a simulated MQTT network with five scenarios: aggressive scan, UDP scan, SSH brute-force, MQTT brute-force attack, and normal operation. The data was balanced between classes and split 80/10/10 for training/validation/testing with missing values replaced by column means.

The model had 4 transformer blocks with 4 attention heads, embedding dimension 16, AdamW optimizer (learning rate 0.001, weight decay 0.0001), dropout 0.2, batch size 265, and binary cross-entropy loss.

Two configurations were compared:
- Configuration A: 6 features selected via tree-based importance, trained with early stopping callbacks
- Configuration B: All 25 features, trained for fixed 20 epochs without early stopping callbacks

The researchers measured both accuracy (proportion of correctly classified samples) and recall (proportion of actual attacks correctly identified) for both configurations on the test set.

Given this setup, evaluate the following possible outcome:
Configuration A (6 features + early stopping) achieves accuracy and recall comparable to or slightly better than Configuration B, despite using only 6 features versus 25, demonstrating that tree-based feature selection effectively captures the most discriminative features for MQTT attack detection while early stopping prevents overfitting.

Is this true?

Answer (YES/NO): NO